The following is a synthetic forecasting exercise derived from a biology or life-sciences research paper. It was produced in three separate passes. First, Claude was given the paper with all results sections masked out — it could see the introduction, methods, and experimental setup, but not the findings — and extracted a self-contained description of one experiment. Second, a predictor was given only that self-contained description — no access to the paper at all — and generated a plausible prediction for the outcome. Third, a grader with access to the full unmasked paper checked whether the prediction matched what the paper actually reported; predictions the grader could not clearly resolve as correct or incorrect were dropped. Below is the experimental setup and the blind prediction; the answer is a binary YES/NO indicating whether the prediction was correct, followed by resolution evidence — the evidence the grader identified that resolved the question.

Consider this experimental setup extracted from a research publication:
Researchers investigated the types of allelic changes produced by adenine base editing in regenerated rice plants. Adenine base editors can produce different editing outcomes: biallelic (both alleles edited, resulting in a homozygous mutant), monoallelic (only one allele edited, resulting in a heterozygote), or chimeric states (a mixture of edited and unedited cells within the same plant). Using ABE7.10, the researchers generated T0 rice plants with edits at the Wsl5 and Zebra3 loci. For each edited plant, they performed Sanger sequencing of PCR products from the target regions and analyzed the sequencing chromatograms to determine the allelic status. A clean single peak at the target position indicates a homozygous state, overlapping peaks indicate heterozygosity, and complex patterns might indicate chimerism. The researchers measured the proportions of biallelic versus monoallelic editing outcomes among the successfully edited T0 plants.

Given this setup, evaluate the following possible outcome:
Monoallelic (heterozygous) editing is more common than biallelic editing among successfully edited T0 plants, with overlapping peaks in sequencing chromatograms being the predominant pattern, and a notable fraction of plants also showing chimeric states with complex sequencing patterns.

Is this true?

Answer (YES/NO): NO